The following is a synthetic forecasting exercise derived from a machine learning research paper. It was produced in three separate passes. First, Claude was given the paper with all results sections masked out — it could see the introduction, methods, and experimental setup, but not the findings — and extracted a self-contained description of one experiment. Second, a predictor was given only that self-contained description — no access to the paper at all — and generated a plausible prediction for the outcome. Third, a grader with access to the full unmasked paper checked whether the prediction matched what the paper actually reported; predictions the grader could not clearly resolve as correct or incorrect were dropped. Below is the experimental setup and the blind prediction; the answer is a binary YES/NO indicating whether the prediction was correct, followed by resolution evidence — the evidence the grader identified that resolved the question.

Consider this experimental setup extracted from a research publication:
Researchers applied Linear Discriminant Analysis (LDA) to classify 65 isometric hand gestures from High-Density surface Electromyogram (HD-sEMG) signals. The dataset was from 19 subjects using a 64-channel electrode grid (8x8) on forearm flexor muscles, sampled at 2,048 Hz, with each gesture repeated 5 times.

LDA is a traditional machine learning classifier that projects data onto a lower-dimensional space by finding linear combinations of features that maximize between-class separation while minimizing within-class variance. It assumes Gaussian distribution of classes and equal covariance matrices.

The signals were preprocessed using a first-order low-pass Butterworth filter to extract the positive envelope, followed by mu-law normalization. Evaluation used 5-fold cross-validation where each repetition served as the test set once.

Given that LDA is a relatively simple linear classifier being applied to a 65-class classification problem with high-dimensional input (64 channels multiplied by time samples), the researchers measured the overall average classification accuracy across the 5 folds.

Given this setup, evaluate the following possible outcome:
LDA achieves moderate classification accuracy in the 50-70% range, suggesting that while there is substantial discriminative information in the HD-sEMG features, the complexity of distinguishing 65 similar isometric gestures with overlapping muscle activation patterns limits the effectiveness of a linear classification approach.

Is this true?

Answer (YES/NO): NO